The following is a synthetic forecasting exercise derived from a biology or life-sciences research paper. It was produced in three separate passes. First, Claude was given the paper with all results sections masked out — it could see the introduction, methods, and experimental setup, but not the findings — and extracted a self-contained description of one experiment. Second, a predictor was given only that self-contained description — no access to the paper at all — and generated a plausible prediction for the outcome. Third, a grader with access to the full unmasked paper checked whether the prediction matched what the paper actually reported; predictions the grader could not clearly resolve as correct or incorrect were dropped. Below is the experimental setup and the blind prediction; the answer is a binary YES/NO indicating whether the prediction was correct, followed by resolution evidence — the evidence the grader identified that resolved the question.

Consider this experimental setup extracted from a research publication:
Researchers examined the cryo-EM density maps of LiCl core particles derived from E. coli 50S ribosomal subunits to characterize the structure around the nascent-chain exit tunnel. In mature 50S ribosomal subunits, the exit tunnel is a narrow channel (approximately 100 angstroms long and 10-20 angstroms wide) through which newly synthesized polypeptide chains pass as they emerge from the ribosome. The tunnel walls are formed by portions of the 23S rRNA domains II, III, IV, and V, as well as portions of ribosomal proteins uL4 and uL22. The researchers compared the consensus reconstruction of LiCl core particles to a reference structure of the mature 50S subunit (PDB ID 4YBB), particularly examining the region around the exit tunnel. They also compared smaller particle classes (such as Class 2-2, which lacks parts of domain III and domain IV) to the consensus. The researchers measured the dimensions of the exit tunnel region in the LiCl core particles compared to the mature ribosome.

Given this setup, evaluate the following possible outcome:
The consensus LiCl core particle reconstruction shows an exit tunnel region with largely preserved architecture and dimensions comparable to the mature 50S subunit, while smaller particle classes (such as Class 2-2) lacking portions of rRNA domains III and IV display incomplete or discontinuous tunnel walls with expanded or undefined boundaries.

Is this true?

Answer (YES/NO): NO